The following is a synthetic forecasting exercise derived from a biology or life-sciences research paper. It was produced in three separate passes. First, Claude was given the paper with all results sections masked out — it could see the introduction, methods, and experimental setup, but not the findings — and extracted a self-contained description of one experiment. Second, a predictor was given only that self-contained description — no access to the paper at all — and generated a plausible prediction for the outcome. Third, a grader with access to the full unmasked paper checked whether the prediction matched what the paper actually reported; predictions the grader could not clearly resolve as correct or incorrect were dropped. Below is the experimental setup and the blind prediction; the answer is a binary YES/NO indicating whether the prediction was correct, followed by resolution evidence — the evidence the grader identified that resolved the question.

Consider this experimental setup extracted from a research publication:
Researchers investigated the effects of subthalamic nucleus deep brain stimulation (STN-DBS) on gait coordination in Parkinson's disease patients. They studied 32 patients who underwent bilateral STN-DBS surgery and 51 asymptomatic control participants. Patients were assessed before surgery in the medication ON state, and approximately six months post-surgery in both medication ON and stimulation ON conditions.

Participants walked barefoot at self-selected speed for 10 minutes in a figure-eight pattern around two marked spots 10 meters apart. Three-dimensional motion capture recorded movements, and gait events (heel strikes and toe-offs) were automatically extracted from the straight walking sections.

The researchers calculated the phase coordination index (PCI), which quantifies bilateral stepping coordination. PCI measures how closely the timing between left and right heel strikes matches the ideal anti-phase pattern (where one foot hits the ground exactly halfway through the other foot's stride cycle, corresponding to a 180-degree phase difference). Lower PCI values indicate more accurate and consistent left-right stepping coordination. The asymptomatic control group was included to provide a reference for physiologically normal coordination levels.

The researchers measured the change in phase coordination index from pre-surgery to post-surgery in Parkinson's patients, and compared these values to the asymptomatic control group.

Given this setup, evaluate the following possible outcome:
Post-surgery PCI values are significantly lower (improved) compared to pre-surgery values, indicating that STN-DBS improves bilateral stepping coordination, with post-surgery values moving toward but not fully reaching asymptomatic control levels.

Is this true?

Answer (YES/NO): NO